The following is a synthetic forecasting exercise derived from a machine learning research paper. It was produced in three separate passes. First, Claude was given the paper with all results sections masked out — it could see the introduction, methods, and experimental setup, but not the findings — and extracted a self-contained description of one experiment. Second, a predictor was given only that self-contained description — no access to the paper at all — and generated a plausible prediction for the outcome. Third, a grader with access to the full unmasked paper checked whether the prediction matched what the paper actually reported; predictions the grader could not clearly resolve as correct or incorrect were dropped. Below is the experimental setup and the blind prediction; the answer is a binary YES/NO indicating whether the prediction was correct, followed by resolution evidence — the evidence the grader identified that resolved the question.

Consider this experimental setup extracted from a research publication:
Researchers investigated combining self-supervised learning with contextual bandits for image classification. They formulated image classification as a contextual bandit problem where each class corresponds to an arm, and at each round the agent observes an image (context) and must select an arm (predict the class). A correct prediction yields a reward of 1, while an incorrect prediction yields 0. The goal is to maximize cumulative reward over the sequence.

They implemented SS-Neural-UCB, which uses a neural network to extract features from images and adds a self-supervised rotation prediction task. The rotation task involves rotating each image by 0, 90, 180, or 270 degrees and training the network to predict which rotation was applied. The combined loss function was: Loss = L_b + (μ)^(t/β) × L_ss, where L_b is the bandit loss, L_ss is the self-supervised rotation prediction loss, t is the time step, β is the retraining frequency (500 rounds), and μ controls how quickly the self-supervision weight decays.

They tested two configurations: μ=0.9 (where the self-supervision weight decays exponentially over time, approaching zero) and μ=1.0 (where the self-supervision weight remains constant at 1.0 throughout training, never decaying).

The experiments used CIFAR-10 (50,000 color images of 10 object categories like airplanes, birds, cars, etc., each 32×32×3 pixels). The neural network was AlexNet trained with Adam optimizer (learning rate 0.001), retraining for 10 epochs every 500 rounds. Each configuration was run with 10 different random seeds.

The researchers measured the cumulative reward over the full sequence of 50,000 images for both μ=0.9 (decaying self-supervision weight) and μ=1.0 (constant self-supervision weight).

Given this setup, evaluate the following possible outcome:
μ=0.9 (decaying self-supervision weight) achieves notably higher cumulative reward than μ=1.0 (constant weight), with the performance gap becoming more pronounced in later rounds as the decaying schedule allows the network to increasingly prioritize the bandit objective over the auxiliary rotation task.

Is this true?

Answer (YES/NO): YES